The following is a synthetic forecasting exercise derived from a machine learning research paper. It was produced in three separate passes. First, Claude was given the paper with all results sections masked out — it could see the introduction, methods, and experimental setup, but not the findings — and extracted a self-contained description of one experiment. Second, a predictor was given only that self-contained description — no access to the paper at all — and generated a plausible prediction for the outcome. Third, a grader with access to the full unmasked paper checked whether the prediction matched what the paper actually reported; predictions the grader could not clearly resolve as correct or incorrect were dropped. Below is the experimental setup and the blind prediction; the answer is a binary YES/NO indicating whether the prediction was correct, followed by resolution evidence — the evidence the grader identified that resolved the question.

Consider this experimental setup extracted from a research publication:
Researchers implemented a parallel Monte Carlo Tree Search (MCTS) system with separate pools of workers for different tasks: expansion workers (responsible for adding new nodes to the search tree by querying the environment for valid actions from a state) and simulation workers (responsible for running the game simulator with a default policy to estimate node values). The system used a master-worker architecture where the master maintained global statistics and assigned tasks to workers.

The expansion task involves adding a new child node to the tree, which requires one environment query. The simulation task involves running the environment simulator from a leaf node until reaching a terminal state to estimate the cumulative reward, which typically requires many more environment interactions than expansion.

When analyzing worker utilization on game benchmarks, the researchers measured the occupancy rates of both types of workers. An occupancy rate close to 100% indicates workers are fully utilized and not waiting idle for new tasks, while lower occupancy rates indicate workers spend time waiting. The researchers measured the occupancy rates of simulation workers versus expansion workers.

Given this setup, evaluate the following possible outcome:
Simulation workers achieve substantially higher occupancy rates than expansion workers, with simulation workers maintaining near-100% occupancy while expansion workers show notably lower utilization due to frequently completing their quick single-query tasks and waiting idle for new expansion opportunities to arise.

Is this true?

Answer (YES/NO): YES